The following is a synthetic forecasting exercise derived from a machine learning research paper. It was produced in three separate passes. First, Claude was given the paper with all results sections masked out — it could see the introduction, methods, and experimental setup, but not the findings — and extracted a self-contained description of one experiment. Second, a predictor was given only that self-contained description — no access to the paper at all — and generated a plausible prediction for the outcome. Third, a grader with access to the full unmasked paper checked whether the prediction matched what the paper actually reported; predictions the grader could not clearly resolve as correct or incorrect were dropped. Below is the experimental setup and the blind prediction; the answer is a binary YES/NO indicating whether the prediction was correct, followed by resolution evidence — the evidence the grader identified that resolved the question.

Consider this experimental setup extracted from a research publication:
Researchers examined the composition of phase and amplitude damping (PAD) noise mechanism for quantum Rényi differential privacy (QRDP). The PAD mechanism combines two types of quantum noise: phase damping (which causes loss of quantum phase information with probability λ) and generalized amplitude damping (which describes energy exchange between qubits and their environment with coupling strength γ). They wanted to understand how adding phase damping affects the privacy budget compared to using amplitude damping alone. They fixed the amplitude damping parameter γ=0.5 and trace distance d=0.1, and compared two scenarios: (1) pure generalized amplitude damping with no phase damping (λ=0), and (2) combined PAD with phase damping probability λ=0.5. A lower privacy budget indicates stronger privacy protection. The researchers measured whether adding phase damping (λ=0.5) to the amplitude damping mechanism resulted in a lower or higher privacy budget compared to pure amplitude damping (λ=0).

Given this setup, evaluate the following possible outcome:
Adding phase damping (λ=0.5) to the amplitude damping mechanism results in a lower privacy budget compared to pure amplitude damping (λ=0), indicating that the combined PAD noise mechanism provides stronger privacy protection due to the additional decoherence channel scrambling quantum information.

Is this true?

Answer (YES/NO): YES